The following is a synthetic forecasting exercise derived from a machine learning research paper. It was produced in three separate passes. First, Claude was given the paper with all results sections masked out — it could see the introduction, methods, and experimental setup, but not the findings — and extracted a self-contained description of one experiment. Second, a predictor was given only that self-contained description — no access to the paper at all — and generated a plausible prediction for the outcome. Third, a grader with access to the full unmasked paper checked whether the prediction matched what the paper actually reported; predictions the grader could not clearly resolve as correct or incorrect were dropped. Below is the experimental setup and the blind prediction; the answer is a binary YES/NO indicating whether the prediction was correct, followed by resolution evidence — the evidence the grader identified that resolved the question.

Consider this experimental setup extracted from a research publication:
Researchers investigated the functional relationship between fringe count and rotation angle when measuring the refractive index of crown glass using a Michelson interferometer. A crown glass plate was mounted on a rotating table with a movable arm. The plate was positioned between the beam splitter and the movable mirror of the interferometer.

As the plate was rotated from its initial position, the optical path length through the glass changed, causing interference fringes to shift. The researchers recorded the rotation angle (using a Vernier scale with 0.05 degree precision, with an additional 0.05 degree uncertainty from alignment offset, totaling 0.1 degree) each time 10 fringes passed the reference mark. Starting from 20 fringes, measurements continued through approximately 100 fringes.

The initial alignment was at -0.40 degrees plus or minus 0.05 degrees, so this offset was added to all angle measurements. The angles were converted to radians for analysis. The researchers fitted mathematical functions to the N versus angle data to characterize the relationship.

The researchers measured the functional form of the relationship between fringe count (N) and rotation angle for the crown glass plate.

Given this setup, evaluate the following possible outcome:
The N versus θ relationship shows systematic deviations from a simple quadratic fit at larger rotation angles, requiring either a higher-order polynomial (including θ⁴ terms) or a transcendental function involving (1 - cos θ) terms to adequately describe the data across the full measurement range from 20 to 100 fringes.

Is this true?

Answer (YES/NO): NO